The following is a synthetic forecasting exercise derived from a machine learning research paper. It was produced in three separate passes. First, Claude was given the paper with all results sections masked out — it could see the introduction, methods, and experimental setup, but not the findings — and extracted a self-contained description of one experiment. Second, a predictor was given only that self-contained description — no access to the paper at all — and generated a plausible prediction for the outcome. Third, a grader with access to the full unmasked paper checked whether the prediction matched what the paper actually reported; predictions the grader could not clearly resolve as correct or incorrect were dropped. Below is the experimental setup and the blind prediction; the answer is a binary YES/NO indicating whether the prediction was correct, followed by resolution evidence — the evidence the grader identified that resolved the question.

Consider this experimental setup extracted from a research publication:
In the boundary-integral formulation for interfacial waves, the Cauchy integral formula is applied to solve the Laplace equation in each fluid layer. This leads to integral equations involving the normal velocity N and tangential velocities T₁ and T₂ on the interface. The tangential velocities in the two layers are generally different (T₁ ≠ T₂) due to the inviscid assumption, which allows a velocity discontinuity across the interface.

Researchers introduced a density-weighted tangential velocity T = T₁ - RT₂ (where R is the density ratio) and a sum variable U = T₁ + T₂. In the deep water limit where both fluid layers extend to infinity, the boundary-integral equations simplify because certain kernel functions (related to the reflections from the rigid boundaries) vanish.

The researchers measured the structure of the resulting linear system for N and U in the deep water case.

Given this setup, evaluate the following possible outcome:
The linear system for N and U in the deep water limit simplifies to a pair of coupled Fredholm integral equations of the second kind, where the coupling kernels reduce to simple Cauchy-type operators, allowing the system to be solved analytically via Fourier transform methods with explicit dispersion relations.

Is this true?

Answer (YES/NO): NO